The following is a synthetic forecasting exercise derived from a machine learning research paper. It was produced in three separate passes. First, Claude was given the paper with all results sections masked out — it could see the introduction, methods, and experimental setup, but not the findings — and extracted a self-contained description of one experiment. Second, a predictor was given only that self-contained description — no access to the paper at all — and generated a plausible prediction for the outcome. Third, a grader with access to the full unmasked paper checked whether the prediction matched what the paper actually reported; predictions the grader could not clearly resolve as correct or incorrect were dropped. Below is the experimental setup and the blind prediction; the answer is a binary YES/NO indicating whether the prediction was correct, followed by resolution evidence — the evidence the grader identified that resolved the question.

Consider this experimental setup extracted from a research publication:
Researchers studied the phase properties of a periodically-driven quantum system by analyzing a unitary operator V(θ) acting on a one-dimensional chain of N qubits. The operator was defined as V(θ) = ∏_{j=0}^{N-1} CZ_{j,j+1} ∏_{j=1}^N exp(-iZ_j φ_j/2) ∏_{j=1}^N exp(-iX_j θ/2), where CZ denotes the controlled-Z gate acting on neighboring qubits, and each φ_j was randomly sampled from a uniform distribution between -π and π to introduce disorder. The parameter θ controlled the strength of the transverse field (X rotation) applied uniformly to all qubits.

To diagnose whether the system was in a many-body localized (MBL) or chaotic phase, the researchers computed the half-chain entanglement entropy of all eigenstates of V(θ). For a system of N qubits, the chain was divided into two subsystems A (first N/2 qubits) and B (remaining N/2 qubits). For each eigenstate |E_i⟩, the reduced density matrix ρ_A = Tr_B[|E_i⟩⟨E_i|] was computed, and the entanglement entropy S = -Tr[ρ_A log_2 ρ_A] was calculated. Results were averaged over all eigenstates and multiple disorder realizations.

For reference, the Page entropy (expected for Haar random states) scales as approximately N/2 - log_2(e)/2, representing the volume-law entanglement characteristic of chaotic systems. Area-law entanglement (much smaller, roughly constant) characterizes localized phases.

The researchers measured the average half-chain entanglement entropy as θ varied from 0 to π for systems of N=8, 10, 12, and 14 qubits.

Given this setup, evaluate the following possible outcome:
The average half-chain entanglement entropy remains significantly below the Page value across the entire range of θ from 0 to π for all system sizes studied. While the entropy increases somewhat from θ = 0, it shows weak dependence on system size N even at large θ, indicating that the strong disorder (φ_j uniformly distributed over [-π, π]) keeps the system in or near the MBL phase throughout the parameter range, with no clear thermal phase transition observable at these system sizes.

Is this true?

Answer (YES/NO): NO